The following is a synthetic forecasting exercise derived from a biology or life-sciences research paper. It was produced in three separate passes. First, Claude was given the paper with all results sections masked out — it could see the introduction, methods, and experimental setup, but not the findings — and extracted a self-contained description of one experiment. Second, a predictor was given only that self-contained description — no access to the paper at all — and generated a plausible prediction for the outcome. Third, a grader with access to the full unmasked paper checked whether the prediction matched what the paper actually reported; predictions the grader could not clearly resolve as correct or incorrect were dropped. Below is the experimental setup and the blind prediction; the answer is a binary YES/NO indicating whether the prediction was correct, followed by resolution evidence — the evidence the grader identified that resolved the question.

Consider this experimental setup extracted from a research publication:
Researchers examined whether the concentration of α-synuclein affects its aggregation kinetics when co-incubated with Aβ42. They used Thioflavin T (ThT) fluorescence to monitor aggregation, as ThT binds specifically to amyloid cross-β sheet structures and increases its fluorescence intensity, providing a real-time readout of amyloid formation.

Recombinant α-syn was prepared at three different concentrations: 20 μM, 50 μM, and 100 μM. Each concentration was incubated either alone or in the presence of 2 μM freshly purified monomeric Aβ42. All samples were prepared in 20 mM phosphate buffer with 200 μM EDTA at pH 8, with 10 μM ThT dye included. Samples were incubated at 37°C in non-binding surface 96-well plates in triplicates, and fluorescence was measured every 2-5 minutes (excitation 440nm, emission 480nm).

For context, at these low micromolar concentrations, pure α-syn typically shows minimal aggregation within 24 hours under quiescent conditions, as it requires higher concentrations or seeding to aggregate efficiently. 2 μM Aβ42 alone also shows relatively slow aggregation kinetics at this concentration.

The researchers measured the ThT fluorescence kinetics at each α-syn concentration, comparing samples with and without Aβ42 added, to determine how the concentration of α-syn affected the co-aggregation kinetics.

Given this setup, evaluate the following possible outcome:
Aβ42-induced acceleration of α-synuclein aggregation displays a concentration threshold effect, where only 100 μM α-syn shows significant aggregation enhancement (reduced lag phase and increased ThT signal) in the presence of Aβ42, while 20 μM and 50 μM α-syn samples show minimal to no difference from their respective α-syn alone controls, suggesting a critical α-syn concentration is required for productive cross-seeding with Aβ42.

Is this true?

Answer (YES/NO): NO